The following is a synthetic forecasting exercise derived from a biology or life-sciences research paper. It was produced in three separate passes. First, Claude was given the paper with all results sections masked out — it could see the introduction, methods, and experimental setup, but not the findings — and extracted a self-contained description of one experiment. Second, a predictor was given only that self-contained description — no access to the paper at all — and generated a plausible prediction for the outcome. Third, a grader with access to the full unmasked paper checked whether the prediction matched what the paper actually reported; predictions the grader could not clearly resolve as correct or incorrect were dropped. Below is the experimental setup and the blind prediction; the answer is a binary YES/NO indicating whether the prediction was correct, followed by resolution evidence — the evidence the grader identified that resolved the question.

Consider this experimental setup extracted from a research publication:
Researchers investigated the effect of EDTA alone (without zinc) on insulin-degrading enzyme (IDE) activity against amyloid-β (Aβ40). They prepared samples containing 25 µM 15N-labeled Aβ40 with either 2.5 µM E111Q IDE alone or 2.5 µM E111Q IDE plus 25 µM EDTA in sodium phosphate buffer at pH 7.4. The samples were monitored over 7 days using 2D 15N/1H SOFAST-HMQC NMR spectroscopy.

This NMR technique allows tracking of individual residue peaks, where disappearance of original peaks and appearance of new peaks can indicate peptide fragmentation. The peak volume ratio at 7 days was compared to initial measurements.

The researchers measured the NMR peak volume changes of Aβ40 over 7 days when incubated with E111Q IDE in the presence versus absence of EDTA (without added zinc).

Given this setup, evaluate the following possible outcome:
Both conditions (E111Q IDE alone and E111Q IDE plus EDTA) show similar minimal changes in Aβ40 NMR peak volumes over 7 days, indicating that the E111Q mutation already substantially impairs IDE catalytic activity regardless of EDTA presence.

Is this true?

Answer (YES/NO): NO